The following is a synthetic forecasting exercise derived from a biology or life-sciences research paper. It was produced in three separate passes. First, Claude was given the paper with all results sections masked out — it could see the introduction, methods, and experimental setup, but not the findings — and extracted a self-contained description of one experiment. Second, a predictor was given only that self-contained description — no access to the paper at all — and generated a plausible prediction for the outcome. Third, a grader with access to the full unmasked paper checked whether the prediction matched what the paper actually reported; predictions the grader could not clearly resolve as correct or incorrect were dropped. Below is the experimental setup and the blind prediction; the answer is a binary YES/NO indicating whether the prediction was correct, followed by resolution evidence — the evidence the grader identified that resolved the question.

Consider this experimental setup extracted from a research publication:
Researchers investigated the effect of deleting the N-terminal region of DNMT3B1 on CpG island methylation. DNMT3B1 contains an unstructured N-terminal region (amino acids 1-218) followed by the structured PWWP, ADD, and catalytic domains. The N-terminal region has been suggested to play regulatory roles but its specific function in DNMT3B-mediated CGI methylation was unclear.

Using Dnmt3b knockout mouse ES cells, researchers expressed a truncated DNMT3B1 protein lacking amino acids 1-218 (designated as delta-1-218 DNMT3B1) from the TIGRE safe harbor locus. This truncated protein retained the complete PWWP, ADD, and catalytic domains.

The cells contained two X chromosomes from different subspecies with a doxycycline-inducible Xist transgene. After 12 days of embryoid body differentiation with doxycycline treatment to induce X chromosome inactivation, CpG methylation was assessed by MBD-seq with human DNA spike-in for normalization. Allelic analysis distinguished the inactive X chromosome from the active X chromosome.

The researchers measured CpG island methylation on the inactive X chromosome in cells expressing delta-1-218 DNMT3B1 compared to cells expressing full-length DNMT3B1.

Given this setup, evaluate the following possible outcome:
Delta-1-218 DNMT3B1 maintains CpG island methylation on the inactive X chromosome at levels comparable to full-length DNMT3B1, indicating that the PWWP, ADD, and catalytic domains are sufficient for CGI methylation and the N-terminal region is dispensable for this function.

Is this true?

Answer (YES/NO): NO